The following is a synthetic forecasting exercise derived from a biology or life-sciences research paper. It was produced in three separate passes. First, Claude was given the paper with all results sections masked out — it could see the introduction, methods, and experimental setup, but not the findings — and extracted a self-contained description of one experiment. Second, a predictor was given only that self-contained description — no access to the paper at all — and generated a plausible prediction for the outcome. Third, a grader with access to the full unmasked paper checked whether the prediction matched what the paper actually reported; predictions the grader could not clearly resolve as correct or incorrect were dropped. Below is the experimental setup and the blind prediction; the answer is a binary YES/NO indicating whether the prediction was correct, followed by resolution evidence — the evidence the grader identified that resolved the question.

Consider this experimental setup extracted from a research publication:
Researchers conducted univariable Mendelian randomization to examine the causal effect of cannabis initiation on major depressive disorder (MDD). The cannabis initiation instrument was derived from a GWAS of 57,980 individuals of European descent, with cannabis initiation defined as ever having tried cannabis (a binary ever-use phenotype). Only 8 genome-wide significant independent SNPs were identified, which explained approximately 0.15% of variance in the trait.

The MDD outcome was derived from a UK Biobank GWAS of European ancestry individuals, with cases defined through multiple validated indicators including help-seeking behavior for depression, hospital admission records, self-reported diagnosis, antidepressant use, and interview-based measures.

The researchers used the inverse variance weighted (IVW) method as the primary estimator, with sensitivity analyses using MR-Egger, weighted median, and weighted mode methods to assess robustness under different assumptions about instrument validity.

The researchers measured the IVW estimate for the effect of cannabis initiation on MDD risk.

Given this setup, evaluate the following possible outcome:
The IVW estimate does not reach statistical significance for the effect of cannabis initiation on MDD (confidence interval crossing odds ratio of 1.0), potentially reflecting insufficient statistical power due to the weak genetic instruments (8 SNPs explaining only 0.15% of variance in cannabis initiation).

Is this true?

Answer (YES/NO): YES